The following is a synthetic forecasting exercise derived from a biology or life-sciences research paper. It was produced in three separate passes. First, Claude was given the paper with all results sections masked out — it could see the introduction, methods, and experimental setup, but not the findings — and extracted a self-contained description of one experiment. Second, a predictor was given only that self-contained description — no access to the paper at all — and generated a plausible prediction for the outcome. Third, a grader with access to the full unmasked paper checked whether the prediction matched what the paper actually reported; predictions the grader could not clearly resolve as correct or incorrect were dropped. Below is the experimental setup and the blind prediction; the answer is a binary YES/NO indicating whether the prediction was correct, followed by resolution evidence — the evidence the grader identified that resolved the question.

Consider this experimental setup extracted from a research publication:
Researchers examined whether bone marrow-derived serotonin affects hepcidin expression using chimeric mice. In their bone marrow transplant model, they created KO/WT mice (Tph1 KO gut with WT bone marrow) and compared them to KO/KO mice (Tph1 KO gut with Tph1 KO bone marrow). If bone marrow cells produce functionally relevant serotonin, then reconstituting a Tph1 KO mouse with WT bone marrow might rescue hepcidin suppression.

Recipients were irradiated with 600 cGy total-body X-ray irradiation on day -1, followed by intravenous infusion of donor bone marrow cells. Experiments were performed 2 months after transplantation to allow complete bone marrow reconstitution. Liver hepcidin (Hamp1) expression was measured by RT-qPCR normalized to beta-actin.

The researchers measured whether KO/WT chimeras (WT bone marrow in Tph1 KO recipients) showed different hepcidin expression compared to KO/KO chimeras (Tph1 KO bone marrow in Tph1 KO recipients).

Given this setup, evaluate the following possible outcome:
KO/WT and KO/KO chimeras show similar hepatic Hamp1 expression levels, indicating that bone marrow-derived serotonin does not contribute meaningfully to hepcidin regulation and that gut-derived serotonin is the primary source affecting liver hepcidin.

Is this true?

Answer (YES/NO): YES